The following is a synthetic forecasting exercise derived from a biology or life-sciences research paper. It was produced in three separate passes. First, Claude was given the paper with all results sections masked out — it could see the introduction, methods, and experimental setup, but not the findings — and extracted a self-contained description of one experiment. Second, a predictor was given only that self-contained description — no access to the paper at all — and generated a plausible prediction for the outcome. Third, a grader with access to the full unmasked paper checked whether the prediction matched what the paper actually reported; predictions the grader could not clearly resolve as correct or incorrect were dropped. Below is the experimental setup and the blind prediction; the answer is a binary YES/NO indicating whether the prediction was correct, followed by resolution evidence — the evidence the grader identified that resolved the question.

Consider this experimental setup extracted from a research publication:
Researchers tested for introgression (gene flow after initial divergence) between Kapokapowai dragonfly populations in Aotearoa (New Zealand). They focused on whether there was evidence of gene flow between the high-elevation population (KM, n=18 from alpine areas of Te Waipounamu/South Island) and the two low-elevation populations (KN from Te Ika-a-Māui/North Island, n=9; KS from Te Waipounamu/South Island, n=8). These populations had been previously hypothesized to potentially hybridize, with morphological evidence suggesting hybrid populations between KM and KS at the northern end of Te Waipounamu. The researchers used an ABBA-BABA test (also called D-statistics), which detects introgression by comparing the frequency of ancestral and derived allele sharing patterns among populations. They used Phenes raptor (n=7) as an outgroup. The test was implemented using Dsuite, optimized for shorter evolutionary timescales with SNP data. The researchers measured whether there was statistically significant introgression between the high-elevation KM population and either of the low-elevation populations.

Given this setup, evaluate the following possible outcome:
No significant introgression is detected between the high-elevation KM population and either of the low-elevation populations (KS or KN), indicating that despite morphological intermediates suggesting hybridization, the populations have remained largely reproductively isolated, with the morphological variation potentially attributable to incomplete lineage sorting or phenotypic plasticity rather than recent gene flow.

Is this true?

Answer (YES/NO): NO